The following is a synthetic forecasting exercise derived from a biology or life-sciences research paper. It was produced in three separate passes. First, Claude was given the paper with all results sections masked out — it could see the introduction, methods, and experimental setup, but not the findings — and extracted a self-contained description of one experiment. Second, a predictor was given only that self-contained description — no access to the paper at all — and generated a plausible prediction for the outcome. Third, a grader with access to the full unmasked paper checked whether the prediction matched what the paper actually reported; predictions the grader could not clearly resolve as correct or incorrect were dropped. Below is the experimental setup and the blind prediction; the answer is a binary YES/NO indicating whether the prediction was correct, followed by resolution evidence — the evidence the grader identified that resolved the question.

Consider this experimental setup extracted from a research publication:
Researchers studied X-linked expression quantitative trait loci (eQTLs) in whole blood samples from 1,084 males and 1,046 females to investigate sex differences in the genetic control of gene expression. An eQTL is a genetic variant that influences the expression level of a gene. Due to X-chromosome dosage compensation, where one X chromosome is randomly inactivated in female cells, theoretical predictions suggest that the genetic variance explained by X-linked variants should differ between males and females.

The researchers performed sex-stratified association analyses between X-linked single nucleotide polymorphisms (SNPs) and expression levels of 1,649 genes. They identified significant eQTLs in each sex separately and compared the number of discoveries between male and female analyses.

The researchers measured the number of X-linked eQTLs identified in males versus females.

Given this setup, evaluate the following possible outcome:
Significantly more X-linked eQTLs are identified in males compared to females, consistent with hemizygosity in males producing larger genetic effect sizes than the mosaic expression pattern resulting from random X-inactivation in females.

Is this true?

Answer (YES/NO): YES